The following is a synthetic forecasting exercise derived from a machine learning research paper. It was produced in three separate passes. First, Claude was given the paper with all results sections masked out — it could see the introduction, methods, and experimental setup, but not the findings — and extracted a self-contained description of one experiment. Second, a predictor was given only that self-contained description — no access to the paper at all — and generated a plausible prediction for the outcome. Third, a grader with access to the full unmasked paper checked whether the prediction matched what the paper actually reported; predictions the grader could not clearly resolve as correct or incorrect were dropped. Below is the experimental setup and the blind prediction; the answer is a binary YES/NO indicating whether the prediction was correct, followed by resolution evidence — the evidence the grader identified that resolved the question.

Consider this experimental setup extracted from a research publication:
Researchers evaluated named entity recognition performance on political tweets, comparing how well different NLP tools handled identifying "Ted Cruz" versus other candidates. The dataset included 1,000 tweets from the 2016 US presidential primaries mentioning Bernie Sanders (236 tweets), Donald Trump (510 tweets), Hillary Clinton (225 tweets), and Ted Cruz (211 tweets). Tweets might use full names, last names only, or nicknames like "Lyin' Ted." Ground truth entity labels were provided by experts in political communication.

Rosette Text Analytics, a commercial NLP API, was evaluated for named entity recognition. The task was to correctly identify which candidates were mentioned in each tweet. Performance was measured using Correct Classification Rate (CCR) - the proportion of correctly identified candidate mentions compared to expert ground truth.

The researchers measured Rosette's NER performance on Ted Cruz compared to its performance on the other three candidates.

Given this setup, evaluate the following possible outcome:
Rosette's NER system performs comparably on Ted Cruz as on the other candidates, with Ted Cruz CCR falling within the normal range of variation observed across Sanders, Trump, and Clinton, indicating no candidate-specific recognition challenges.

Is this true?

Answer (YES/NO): NO